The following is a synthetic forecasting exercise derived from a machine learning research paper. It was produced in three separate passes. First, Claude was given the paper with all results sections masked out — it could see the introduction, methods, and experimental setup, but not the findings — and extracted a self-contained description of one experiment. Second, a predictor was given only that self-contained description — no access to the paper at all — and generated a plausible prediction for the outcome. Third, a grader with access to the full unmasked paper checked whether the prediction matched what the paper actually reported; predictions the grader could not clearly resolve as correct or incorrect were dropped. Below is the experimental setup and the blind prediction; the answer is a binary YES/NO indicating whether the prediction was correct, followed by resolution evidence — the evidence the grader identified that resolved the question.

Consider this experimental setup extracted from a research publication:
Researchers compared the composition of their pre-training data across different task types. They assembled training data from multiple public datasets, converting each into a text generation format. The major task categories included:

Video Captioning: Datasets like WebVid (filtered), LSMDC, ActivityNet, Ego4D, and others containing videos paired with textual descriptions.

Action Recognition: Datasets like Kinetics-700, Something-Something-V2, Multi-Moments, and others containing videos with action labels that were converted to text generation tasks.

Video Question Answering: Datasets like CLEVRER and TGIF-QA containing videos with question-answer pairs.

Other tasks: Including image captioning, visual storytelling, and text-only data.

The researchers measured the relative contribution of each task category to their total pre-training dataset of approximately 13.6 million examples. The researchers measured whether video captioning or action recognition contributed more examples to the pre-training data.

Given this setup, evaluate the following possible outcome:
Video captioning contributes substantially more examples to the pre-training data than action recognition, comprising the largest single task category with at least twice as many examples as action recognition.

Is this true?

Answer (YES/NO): YES